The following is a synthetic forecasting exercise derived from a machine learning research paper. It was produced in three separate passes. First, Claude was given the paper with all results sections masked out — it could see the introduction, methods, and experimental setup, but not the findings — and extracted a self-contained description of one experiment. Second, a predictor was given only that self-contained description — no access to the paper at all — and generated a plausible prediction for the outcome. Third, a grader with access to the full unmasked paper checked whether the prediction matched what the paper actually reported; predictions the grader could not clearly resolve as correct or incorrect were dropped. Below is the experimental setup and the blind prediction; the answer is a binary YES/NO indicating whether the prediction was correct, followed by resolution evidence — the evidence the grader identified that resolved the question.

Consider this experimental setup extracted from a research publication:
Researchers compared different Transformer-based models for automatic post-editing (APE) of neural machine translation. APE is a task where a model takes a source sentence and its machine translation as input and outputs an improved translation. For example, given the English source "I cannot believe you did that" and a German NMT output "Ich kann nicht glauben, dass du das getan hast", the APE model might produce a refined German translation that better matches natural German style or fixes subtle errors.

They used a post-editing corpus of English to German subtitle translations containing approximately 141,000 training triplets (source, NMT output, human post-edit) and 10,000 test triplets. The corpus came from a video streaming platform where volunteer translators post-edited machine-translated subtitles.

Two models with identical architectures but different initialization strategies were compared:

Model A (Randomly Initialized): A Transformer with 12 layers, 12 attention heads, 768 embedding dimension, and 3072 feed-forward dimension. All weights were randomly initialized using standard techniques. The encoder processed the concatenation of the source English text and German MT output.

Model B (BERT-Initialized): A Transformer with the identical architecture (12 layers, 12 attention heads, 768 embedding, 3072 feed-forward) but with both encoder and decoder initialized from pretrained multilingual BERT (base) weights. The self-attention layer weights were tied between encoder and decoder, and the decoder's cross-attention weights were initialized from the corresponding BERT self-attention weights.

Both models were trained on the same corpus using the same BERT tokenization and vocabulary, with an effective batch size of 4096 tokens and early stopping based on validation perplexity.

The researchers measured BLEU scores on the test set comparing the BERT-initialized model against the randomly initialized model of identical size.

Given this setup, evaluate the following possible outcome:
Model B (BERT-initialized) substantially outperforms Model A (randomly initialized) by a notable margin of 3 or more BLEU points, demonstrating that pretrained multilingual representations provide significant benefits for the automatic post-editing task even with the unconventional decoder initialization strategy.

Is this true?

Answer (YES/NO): NO